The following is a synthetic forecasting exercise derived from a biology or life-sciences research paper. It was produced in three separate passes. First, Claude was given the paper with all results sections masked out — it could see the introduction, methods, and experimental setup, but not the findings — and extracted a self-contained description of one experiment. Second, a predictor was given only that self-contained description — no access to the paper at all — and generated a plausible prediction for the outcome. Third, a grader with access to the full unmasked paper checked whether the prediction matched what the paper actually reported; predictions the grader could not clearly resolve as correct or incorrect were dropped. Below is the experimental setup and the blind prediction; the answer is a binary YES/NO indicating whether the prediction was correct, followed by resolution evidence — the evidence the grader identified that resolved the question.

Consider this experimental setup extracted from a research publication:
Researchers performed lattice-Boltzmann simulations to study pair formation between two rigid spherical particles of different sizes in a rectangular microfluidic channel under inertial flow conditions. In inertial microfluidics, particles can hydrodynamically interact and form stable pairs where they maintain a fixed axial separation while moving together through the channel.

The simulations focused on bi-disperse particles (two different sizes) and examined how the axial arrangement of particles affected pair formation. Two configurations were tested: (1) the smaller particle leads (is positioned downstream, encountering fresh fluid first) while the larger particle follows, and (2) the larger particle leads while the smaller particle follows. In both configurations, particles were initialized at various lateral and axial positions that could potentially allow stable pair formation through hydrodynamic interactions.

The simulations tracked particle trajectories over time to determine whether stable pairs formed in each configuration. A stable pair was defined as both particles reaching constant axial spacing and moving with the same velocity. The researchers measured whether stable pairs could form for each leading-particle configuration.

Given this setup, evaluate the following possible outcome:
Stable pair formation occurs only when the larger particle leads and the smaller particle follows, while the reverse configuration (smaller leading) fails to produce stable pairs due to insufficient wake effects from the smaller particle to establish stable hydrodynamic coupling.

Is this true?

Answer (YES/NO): YES